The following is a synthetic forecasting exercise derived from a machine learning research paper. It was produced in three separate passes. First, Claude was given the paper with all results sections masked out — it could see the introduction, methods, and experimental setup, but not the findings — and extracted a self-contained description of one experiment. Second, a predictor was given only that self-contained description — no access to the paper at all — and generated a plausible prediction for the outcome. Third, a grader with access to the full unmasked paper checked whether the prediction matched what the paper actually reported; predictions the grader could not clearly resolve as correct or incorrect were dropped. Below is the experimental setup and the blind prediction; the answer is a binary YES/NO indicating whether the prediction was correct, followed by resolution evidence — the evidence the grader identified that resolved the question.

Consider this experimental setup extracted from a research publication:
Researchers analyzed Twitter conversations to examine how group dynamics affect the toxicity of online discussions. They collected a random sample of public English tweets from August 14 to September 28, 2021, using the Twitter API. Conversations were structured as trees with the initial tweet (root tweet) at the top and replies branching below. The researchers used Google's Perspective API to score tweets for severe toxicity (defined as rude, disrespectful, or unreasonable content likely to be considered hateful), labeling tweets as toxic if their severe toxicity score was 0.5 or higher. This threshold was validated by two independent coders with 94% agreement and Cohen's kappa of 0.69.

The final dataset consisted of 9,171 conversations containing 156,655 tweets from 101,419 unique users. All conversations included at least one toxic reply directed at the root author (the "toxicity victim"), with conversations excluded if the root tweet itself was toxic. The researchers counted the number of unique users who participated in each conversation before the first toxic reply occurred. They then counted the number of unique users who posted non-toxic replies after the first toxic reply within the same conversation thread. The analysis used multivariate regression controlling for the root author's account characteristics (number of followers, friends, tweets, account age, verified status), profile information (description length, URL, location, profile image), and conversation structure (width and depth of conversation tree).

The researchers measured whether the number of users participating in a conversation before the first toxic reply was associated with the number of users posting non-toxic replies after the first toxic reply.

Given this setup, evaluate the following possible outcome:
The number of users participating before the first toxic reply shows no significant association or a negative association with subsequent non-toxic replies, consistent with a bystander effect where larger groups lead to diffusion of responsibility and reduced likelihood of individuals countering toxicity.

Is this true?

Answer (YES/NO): YES